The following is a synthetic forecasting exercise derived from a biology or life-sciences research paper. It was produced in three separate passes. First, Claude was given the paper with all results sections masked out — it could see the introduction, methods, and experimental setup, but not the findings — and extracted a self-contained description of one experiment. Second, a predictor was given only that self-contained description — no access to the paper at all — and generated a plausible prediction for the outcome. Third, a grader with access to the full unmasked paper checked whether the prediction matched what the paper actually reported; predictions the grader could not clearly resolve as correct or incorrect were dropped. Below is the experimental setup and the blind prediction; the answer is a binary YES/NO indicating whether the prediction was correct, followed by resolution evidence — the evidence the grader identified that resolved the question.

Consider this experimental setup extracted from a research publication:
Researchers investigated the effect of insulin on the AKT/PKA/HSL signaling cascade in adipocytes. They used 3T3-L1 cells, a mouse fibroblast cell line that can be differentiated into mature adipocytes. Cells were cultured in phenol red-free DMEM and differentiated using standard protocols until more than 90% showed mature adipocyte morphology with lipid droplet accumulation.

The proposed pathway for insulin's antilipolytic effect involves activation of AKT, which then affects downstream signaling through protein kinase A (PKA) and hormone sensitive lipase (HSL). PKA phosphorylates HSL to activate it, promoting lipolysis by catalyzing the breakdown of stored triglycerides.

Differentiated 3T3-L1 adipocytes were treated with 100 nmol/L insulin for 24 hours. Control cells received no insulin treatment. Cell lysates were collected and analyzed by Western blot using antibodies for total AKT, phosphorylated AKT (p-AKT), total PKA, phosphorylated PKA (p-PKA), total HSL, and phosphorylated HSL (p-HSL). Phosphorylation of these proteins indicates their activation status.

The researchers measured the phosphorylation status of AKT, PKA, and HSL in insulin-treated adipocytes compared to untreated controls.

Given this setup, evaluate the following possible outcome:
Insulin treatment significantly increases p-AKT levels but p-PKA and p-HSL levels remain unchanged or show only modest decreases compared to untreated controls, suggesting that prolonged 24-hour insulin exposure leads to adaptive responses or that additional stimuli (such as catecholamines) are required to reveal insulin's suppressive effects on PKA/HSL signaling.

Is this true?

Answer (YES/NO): NO